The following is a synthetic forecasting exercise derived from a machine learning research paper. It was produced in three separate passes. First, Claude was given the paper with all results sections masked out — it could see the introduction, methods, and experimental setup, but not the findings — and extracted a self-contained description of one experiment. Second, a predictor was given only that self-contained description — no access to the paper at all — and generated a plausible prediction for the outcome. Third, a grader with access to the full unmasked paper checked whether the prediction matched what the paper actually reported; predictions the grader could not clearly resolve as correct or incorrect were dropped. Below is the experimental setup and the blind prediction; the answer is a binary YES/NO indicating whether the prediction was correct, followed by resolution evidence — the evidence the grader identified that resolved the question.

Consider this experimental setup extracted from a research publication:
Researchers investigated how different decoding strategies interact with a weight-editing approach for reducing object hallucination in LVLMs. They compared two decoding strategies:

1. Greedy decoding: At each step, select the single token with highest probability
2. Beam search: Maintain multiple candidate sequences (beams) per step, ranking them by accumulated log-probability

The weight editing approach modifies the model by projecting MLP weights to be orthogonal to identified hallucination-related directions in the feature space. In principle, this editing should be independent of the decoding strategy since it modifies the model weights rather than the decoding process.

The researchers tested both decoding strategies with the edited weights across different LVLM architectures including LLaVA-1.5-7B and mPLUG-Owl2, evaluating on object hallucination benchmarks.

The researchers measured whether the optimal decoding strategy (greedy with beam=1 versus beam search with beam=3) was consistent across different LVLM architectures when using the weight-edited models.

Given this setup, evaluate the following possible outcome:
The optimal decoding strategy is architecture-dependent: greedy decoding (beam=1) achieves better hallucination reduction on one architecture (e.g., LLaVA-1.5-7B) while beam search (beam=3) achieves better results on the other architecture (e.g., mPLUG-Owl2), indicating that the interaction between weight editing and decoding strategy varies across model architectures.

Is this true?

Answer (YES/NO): NO